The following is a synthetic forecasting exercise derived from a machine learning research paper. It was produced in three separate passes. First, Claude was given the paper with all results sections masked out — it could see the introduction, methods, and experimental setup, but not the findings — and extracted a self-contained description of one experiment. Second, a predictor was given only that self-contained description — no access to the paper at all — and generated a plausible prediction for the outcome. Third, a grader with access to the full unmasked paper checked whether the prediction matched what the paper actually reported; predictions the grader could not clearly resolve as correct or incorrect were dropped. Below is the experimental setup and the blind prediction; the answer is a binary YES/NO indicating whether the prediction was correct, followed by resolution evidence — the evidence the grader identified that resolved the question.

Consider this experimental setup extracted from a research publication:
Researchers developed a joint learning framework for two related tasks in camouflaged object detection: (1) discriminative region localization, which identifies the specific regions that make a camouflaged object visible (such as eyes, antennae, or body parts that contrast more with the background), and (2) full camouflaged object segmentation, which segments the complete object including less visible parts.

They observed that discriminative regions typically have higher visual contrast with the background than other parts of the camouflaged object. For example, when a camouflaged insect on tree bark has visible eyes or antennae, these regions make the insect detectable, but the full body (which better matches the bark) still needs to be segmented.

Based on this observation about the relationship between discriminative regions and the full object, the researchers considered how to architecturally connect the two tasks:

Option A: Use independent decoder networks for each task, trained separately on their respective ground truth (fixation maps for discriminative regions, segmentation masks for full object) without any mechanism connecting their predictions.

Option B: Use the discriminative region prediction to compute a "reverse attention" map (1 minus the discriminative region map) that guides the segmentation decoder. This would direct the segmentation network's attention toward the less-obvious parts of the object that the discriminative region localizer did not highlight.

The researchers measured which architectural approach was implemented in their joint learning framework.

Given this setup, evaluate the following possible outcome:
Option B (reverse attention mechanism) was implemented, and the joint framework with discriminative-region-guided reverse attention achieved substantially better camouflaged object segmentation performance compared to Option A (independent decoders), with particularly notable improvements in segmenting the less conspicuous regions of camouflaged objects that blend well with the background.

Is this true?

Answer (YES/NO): NO